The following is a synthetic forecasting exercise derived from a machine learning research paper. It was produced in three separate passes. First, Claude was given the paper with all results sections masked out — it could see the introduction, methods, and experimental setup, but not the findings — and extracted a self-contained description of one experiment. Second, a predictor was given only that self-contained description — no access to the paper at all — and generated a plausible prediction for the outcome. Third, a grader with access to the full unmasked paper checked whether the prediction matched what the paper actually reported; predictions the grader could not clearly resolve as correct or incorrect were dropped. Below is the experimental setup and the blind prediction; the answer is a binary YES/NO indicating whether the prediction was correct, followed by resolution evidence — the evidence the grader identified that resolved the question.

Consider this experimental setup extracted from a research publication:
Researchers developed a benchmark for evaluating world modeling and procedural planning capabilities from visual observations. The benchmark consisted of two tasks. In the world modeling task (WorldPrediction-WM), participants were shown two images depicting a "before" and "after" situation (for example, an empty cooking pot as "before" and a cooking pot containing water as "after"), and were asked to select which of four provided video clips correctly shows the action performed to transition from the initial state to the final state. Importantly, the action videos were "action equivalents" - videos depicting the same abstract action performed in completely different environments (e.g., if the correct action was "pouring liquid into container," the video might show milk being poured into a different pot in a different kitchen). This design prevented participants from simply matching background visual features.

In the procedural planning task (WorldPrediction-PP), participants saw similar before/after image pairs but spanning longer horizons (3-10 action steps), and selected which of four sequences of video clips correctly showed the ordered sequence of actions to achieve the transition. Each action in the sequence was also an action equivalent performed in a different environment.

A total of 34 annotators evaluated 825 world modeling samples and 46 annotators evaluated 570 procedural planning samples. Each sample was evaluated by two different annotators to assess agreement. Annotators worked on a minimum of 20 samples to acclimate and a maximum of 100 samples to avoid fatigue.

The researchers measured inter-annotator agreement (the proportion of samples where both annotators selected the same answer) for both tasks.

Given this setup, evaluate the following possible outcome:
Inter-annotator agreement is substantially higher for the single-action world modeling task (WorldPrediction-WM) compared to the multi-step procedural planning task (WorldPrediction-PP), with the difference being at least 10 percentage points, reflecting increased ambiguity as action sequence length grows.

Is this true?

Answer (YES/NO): NO